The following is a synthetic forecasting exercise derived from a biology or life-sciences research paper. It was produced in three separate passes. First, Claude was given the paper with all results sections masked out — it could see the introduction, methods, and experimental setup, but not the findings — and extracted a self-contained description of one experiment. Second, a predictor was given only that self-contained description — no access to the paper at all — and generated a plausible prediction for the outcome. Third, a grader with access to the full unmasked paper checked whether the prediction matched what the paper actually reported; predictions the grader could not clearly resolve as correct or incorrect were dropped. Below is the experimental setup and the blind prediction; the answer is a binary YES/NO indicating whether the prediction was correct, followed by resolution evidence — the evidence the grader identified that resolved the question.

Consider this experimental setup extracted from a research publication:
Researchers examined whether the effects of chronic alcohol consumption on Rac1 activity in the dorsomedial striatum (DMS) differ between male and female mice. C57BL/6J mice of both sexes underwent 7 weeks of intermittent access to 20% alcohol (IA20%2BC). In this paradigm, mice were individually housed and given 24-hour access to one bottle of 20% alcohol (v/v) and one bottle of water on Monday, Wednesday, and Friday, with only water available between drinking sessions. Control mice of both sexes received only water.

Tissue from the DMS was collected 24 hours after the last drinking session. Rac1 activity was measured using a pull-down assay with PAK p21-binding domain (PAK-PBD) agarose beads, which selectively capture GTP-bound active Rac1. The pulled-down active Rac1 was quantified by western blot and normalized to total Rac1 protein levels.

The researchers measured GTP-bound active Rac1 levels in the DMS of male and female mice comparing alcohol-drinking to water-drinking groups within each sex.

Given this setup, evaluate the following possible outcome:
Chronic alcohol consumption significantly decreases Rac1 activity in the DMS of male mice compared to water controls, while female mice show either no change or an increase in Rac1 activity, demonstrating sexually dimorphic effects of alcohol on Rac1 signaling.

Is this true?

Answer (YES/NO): NO